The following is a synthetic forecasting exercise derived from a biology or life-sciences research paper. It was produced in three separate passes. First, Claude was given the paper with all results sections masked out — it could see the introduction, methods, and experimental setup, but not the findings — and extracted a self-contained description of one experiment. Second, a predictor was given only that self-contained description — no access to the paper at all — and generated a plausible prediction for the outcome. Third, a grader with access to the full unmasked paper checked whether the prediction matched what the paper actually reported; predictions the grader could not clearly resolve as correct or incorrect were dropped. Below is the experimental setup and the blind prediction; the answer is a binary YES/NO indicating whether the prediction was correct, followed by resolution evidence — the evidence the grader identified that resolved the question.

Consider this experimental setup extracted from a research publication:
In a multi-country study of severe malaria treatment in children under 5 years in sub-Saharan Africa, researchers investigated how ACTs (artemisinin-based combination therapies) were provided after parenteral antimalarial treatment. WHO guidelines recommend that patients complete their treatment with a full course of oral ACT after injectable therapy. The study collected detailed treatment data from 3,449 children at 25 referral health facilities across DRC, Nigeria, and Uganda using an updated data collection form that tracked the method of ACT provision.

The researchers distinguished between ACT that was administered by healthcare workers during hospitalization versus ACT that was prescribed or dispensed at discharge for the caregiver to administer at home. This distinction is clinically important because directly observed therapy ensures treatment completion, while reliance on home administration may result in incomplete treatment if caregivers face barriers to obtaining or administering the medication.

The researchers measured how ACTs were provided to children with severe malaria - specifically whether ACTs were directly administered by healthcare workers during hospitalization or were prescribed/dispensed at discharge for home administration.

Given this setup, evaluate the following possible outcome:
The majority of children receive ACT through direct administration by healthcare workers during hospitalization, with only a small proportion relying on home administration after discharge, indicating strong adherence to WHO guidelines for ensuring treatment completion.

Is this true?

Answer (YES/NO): NO